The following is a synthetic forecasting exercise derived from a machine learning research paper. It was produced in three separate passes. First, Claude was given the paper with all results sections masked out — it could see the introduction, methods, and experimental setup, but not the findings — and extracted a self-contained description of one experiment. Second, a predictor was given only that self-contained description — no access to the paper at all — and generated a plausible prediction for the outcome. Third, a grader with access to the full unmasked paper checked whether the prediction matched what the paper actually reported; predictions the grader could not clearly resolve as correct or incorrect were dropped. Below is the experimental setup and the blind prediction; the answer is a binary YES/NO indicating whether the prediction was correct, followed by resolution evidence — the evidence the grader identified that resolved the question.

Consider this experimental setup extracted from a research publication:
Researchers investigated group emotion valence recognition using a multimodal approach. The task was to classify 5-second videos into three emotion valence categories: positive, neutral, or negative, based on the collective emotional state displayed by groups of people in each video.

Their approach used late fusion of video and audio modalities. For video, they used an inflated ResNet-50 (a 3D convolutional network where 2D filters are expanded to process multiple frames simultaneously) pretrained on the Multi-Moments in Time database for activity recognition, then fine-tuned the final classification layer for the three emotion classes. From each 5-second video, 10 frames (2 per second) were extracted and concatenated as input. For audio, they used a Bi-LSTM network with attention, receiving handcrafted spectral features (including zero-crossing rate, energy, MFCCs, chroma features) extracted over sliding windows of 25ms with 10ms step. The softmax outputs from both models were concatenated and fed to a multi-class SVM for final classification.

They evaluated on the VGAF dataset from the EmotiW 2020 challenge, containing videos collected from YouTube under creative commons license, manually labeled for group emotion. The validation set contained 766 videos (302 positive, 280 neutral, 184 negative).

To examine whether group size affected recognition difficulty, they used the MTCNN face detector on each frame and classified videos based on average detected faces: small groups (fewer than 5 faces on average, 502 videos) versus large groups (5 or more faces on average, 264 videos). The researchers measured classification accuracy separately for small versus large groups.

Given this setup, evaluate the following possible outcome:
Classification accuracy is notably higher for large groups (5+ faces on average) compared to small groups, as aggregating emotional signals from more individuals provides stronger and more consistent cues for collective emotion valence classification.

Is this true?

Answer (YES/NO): NO